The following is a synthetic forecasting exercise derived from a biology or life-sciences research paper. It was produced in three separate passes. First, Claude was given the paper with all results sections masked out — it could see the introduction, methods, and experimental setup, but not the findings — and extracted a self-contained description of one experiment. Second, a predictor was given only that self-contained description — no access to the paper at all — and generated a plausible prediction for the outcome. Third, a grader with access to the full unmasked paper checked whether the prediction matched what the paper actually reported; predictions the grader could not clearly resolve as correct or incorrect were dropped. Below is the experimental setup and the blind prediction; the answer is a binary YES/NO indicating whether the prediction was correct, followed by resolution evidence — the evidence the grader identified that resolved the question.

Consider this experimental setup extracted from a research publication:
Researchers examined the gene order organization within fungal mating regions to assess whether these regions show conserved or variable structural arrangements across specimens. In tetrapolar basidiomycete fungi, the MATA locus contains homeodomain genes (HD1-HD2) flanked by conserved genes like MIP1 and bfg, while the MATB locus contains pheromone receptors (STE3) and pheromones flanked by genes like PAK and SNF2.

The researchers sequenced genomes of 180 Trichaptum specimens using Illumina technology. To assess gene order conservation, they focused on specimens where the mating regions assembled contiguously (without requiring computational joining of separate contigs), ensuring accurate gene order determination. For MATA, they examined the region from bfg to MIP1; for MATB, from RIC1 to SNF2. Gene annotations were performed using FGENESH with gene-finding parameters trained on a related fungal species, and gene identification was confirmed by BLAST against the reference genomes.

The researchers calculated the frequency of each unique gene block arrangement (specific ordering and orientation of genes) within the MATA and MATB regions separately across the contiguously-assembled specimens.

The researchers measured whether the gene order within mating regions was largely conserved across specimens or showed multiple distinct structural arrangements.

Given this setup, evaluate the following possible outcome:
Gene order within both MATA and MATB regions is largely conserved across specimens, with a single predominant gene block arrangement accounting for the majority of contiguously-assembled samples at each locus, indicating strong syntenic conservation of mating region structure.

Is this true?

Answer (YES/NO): NO